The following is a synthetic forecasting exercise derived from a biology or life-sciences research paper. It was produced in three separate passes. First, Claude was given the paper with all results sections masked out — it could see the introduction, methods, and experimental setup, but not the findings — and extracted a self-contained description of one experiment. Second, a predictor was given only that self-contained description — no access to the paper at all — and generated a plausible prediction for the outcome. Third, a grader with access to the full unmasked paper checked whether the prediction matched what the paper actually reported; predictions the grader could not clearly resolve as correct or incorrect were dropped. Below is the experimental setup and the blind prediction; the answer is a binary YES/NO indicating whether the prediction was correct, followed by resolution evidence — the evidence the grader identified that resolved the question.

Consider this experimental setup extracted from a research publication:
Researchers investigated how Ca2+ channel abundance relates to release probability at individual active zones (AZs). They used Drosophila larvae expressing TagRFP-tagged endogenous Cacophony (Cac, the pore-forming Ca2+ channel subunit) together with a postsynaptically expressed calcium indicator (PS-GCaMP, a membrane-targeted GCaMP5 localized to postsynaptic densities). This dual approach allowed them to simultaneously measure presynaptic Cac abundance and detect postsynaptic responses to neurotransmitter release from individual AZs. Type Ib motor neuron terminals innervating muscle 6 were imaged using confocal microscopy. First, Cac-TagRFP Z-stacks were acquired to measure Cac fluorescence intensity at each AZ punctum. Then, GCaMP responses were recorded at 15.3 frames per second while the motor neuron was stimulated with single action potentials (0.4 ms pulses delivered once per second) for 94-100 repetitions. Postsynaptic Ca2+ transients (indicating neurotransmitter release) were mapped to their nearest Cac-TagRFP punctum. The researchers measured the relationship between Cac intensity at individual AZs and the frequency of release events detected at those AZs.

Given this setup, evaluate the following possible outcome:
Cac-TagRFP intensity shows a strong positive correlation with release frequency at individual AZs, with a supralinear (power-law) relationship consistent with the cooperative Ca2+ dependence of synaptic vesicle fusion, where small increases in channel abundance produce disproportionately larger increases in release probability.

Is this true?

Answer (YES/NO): NO